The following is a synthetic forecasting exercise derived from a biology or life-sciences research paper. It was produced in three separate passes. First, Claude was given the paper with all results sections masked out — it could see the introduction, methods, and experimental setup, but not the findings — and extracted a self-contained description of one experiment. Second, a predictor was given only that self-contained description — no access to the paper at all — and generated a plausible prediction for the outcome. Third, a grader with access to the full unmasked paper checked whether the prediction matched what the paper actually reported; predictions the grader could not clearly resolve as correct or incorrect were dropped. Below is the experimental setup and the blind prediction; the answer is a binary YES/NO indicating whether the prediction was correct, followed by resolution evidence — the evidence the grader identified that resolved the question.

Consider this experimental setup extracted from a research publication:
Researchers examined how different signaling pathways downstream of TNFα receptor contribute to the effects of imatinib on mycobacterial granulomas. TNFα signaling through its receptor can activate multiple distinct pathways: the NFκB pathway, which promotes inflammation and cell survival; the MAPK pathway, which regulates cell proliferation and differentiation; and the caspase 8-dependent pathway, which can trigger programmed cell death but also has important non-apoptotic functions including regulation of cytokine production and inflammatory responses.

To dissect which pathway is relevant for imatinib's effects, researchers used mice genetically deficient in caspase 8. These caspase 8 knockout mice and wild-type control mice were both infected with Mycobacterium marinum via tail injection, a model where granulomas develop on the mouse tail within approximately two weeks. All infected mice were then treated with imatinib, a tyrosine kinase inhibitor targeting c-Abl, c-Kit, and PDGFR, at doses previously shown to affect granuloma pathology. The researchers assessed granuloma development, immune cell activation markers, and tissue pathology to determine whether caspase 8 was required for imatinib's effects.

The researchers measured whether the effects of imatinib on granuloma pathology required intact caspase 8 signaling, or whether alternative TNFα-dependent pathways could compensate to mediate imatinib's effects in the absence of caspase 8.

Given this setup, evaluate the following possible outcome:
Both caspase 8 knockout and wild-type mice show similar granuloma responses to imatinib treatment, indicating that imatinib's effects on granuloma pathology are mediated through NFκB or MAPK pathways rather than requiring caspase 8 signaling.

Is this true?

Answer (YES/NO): NO